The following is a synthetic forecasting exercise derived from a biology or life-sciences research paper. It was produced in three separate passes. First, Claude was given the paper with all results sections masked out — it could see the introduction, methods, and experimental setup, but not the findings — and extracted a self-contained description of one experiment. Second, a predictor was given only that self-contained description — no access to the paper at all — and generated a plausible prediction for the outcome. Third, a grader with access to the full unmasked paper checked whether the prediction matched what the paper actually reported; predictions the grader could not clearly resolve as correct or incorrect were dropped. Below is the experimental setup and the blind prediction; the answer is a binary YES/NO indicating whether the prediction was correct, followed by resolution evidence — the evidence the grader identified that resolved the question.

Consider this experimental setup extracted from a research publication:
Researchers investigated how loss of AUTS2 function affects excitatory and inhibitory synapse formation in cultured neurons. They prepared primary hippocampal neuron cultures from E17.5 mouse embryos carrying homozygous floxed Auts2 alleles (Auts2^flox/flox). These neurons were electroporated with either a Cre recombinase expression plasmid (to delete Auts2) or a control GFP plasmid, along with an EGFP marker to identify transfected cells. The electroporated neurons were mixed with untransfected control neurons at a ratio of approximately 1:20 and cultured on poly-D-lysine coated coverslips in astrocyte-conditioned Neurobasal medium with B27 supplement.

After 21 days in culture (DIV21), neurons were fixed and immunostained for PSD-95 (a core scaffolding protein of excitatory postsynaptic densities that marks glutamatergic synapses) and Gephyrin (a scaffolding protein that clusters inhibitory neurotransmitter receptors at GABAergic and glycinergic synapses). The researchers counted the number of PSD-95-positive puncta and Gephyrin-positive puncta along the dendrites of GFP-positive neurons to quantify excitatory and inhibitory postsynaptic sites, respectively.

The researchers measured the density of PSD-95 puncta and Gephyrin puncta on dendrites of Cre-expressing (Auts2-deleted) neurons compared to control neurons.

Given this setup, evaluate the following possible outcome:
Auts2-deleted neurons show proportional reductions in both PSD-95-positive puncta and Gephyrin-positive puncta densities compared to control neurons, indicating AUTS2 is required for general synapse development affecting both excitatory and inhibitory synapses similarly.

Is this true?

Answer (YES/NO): NO